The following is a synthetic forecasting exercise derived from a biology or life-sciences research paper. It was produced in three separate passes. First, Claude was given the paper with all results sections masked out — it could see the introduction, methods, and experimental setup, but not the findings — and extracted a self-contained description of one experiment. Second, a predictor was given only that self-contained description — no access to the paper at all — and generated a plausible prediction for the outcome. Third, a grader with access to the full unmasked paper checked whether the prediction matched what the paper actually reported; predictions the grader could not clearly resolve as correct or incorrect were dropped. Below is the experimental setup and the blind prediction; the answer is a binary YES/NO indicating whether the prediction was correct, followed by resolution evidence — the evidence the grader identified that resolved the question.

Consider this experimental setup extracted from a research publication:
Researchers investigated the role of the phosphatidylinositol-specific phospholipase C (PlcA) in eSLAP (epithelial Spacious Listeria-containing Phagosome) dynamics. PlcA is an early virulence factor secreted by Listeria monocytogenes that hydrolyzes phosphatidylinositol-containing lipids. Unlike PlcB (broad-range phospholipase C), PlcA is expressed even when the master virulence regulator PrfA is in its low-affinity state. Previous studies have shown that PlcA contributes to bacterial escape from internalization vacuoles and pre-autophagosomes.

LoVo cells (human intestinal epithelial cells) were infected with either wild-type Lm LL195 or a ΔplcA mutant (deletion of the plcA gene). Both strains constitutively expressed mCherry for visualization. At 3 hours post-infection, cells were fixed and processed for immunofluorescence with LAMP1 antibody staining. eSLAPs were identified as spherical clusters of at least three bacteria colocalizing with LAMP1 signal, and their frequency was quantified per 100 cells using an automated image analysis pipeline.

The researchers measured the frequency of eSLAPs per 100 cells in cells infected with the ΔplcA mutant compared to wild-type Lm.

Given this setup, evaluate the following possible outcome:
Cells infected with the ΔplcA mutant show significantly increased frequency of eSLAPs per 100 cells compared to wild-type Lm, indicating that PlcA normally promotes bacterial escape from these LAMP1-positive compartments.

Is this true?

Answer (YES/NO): NO